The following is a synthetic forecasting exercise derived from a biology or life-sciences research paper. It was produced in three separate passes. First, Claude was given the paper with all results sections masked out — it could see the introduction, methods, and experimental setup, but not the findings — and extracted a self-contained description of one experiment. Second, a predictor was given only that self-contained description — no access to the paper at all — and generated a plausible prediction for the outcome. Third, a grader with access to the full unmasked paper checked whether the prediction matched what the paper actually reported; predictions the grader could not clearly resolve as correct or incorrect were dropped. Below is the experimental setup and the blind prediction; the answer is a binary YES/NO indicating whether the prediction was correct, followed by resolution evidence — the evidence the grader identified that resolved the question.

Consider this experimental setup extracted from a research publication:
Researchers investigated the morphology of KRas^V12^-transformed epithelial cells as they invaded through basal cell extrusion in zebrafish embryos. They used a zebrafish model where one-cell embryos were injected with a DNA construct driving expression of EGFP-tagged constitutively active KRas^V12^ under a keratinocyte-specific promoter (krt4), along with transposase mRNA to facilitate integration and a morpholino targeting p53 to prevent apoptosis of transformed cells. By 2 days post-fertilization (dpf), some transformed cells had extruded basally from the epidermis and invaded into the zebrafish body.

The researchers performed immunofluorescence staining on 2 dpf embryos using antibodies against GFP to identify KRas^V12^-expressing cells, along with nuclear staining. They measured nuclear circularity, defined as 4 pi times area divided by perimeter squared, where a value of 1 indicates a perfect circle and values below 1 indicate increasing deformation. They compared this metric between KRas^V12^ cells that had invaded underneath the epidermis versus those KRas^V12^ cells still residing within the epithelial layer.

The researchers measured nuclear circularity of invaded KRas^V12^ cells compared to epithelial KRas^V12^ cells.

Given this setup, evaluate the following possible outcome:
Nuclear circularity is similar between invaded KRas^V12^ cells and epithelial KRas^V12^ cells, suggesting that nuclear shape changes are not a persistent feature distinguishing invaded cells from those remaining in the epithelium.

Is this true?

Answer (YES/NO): NO